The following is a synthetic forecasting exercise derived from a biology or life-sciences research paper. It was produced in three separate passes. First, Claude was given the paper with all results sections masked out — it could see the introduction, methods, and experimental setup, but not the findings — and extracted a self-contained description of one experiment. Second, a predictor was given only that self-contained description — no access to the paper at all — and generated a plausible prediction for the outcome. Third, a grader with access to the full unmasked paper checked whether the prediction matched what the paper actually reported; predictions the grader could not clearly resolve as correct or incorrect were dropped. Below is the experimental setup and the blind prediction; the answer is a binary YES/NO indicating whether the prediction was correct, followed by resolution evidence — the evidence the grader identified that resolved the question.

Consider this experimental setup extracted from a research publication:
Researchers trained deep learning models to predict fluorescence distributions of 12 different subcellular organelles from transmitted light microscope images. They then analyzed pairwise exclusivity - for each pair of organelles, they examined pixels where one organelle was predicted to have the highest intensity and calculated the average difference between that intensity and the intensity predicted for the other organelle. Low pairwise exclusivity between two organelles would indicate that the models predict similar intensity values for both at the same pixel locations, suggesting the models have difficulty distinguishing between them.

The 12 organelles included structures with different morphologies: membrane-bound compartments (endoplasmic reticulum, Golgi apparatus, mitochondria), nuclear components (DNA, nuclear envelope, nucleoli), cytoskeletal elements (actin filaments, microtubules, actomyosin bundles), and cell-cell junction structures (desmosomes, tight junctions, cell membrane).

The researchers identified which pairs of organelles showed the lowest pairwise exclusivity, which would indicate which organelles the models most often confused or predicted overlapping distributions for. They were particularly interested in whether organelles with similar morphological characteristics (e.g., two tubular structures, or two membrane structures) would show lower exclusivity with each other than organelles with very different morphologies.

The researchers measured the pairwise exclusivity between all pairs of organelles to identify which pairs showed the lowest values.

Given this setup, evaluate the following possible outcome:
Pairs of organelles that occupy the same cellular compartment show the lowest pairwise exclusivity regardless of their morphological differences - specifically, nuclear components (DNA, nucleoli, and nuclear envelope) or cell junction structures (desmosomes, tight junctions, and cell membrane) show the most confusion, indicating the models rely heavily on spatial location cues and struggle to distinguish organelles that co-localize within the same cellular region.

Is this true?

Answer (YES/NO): NO